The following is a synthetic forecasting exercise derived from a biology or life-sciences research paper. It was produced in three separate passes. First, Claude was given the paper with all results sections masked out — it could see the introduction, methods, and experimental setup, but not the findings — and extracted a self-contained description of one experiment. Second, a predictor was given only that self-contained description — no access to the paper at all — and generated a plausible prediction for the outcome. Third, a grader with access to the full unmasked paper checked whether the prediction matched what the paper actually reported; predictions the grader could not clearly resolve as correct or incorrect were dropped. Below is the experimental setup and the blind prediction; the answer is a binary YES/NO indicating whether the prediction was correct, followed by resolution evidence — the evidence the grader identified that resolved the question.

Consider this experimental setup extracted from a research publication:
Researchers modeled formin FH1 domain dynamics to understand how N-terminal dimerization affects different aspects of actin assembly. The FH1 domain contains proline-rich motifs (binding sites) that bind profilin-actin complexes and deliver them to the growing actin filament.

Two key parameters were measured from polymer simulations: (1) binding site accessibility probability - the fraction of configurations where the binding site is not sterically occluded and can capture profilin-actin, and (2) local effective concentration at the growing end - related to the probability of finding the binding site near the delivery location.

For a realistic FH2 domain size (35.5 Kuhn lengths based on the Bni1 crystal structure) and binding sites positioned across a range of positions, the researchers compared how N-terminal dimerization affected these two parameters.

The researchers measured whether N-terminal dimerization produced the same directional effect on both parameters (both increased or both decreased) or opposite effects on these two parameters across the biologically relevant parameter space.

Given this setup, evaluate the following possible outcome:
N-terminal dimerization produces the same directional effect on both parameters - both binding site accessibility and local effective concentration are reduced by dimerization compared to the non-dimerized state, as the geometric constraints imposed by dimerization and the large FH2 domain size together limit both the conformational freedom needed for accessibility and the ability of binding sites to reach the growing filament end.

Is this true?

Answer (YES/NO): YES